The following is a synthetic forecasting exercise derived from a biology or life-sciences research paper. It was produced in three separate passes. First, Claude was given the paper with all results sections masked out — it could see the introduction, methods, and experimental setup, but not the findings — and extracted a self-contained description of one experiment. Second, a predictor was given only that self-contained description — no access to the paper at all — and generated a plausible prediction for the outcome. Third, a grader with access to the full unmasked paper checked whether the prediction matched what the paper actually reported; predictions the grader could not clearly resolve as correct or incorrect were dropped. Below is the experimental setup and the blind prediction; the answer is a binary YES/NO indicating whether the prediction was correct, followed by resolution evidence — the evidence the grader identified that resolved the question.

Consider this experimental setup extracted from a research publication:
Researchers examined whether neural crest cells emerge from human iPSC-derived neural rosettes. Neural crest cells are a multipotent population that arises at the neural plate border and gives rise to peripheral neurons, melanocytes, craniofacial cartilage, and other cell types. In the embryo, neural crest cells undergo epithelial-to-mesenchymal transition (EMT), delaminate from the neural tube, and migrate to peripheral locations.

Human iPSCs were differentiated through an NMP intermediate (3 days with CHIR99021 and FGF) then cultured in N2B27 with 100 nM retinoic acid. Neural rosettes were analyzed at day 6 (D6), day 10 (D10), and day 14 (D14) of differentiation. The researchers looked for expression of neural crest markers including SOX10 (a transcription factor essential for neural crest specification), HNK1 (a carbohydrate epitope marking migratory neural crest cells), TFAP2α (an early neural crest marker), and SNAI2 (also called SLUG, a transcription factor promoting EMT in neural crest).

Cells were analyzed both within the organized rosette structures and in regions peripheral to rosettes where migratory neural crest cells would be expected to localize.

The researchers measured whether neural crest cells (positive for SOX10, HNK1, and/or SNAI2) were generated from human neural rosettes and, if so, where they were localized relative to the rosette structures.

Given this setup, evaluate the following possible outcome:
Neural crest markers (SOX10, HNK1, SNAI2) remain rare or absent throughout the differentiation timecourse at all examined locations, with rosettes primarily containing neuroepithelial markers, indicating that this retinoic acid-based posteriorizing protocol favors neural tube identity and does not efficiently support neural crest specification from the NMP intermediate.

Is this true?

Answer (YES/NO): NO